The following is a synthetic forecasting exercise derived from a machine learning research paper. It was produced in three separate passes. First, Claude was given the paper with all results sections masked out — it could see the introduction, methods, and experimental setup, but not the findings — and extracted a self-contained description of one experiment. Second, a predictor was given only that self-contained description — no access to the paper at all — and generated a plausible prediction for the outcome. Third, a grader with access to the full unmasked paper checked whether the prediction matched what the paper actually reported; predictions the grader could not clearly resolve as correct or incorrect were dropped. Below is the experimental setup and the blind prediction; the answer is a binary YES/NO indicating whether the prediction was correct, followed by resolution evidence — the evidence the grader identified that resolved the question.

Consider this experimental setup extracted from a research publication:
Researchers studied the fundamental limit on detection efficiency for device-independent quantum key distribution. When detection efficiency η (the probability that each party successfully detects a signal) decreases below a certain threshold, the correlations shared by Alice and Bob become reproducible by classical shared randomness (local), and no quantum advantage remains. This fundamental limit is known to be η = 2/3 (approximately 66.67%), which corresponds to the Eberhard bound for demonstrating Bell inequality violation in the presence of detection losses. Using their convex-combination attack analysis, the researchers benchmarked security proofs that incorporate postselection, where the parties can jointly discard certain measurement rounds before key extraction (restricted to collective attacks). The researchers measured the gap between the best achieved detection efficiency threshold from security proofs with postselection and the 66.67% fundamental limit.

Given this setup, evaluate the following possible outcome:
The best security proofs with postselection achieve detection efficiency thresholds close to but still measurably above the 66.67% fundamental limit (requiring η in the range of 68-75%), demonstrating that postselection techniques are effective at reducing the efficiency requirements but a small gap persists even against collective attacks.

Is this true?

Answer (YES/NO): YES